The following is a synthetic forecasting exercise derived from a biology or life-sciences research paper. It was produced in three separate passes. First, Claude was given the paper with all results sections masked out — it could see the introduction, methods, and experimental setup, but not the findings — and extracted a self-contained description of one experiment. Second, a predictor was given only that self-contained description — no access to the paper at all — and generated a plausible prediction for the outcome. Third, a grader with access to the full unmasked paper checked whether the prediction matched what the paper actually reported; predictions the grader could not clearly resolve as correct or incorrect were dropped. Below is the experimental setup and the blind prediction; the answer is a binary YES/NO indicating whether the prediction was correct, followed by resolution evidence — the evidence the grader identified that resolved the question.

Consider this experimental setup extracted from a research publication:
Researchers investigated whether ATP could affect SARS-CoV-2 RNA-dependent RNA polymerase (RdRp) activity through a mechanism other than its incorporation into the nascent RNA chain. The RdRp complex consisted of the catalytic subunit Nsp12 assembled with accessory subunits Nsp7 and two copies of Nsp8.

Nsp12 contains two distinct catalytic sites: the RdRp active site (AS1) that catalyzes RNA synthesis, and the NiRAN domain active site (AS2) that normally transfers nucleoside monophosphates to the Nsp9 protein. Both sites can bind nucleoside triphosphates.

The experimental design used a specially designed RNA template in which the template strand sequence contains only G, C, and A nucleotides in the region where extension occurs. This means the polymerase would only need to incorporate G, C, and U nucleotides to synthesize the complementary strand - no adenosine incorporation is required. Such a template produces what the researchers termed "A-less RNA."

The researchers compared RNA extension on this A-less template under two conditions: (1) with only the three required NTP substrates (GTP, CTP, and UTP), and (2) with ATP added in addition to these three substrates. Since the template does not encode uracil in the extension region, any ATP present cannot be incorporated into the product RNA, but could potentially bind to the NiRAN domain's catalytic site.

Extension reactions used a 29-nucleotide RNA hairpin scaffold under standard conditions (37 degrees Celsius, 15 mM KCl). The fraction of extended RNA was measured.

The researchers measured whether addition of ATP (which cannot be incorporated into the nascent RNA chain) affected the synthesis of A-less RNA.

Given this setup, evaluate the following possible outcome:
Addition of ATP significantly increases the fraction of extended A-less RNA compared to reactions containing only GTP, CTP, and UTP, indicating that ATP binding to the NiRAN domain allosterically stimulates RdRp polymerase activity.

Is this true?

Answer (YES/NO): YES